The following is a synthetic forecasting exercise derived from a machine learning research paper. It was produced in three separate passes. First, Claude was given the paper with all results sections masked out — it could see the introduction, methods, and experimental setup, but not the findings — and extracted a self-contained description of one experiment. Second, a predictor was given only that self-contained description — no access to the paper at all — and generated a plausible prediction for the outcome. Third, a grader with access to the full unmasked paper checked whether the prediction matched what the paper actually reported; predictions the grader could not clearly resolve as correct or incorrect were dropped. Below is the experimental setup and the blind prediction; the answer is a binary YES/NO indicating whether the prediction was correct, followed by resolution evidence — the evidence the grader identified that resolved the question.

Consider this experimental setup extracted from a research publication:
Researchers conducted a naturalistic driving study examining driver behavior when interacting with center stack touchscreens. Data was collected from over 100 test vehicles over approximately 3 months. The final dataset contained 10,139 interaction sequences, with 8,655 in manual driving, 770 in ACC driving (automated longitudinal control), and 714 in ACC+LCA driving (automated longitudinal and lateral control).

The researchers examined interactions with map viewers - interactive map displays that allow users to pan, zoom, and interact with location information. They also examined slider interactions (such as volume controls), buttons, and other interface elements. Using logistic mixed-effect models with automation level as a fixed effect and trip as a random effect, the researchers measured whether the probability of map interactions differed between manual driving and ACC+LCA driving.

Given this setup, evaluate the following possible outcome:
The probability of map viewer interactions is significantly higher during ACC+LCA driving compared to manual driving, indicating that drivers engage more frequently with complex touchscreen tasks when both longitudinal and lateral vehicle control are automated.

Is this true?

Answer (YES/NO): YES